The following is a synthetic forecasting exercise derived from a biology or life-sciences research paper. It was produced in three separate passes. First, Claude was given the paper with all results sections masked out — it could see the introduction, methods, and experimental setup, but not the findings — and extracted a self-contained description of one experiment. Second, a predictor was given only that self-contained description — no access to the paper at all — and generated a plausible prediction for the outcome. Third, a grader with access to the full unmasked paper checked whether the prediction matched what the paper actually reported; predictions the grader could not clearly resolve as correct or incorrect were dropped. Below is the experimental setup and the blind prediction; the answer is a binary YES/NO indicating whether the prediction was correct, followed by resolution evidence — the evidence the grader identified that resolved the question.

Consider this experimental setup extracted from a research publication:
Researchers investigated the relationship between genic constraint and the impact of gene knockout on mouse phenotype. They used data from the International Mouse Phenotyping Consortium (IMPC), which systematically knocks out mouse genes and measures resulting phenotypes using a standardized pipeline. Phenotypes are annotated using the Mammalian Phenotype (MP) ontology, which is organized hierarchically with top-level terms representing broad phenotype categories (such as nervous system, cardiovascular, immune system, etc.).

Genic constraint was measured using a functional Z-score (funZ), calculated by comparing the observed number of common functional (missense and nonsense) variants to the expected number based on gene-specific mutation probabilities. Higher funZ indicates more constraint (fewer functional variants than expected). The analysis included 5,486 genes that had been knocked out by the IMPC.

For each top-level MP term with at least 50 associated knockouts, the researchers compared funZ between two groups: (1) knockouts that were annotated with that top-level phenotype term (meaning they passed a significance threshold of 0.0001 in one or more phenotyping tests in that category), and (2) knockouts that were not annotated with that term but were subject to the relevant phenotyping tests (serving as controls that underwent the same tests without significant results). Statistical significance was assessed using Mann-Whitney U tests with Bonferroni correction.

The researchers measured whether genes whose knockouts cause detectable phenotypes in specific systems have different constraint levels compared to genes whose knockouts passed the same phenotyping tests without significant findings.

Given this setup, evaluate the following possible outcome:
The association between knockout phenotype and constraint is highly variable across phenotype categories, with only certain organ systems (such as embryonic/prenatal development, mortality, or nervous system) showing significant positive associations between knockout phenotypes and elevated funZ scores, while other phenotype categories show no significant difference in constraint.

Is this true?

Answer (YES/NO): NO